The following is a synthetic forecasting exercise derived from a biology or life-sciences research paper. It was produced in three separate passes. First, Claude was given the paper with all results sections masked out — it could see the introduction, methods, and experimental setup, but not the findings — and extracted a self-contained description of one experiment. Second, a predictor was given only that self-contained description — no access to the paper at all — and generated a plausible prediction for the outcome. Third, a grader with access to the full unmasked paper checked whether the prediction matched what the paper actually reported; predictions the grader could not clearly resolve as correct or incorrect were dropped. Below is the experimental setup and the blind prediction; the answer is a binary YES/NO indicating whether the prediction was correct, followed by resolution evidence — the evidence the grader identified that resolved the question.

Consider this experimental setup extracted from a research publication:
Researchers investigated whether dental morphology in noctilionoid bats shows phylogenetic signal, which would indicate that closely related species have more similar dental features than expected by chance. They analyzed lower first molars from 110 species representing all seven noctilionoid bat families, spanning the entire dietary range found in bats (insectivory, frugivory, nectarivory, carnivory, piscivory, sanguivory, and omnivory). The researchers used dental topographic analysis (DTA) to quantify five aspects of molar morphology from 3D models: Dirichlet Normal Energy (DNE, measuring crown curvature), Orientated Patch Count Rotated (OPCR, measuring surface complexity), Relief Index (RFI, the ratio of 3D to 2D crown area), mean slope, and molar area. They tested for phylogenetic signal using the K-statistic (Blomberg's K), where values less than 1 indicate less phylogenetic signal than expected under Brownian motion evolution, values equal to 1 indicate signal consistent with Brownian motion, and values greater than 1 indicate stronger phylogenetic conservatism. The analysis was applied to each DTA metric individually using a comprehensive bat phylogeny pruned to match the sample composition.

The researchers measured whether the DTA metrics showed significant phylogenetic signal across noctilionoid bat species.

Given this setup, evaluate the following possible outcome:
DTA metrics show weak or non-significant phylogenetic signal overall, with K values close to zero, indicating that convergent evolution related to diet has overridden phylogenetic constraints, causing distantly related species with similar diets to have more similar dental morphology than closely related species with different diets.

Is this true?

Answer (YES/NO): NO